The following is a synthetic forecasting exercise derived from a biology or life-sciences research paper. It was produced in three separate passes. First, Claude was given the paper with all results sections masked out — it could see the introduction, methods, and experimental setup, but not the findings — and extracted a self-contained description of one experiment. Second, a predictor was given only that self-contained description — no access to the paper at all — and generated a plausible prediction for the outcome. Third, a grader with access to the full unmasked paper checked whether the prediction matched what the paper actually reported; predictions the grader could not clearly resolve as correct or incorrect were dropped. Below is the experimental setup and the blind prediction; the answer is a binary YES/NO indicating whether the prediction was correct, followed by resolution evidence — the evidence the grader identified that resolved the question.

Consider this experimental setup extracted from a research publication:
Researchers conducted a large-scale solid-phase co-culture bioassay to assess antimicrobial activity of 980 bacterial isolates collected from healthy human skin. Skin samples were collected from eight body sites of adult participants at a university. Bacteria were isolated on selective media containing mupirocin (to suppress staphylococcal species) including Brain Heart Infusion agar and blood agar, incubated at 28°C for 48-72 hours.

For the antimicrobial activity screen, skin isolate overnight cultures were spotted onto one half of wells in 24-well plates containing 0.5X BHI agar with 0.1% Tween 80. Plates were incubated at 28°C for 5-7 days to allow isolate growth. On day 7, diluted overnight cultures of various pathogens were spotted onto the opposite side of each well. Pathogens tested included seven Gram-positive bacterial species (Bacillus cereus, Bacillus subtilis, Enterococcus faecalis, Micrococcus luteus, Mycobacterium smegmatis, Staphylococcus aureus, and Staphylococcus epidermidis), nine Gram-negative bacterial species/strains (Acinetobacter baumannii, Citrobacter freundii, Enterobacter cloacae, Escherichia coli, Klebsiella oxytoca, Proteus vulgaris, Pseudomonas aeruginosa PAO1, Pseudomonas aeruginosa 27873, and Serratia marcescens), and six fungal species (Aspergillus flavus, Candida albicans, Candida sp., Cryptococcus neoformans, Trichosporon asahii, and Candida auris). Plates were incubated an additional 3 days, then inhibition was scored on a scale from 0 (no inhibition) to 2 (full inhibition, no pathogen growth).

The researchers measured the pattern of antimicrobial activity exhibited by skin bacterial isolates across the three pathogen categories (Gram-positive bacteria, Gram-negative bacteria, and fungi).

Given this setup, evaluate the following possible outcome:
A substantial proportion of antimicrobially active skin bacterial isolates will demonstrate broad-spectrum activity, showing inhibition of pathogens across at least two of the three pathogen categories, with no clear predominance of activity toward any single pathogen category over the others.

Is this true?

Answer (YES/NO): NO